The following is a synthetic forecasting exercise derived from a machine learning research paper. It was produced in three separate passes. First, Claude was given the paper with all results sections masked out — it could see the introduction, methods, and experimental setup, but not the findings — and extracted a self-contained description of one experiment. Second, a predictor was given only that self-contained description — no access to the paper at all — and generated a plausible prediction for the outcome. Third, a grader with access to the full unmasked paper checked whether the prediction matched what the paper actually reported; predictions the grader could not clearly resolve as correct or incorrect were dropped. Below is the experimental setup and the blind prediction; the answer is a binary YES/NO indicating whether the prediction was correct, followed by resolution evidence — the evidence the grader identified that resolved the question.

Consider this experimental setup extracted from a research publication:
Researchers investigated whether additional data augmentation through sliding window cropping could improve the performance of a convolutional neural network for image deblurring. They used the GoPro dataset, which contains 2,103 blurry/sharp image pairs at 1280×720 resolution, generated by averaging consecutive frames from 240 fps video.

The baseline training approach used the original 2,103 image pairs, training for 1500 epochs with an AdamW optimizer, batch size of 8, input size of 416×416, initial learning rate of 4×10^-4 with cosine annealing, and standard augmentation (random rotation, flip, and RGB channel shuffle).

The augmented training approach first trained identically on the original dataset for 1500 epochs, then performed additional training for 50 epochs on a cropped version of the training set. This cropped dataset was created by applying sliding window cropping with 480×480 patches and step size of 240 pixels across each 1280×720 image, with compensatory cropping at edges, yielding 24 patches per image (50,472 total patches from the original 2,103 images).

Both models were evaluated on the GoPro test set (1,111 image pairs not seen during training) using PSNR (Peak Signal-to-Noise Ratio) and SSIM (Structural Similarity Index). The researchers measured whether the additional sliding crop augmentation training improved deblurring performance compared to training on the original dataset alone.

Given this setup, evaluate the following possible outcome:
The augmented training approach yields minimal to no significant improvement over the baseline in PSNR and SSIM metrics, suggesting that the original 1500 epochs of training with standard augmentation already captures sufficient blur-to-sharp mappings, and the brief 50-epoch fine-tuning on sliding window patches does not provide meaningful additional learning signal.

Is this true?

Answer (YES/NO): NO